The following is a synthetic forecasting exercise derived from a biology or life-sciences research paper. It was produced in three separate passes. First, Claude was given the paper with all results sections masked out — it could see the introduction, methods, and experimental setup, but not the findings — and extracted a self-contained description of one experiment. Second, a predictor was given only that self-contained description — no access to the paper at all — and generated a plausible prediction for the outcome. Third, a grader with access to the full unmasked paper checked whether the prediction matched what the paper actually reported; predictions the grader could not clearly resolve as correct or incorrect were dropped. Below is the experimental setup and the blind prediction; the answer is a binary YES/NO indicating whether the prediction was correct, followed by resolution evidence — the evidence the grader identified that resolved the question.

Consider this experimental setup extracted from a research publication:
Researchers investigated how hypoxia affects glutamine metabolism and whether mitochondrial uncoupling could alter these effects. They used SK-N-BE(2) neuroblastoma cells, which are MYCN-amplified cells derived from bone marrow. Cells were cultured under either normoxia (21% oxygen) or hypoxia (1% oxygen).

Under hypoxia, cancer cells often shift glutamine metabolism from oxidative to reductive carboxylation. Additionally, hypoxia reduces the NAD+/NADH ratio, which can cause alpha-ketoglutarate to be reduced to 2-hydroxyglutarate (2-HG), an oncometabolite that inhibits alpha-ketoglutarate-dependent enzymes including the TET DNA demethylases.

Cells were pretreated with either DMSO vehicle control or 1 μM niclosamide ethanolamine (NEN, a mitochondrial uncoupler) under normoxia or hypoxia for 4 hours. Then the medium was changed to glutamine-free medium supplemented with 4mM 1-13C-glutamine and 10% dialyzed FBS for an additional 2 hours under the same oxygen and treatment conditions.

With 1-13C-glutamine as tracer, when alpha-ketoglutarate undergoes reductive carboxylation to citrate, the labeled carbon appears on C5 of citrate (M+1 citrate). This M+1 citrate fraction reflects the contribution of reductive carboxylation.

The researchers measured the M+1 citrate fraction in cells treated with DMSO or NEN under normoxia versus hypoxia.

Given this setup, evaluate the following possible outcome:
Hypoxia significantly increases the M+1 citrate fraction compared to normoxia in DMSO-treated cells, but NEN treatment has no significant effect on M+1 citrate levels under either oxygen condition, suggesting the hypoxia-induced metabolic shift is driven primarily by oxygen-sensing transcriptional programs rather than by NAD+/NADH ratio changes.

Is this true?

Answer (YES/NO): NO